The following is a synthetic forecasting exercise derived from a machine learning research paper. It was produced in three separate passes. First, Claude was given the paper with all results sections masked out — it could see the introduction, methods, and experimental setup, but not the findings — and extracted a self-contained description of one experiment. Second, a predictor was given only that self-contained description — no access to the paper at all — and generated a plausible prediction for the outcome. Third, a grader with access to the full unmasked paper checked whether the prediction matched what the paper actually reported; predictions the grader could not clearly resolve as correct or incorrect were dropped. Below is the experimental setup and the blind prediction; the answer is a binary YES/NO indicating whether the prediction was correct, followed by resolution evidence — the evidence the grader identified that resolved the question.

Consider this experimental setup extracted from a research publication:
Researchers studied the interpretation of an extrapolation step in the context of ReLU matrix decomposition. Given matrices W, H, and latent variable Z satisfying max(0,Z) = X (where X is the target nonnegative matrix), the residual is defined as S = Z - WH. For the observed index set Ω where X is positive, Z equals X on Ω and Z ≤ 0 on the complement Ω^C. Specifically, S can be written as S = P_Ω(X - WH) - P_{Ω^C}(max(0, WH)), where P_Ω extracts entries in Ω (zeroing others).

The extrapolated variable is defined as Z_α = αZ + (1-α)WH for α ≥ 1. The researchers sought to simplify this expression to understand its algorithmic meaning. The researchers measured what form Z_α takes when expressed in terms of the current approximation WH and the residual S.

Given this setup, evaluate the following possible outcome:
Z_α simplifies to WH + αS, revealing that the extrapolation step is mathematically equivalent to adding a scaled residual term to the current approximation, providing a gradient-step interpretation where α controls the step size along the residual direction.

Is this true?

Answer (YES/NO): YES